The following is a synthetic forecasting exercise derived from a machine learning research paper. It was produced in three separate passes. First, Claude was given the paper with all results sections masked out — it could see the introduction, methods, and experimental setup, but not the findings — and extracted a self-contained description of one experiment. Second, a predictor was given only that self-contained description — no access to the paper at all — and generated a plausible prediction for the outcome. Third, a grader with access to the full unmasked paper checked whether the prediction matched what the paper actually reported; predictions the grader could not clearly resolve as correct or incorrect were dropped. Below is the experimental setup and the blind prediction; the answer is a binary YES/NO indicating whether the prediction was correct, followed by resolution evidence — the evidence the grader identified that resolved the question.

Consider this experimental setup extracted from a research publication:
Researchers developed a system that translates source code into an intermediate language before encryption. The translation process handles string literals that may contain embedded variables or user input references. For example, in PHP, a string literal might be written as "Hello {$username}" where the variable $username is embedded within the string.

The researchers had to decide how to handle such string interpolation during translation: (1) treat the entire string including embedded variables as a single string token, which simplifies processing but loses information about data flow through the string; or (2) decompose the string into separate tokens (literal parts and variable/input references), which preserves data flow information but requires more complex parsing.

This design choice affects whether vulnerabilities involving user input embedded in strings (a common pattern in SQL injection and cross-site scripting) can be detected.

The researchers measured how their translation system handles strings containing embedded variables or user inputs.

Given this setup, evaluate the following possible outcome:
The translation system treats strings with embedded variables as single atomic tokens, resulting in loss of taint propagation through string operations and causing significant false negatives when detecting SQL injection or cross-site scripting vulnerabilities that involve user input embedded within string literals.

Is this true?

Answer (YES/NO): NO